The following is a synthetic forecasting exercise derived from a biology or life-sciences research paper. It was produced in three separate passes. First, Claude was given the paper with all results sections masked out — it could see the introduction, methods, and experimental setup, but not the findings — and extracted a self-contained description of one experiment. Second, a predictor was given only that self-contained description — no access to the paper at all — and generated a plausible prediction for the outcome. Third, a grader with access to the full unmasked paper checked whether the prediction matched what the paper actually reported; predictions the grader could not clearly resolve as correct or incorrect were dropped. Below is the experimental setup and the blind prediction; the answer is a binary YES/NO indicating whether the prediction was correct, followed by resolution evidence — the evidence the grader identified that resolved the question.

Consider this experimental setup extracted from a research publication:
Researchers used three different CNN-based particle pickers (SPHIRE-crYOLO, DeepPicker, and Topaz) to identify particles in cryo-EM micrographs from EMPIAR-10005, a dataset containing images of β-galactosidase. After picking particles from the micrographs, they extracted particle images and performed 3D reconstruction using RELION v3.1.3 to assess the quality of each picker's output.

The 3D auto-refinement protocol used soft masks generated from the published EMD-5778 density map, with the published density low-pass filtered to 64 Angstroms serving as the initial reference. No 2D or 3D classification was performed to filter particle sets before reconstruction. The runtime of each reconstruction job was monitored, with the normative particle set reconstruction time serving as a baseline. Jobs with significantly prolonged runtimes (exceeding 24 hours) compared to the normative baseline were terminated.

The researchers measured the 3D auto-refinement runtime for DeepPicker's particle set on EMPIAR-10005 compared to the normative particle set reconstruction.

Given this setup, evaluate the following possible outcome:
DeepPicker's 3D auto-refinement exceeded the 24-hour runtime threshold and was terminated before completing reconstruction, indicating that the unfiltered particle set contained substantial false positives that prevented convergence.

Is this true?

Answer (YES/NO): YES